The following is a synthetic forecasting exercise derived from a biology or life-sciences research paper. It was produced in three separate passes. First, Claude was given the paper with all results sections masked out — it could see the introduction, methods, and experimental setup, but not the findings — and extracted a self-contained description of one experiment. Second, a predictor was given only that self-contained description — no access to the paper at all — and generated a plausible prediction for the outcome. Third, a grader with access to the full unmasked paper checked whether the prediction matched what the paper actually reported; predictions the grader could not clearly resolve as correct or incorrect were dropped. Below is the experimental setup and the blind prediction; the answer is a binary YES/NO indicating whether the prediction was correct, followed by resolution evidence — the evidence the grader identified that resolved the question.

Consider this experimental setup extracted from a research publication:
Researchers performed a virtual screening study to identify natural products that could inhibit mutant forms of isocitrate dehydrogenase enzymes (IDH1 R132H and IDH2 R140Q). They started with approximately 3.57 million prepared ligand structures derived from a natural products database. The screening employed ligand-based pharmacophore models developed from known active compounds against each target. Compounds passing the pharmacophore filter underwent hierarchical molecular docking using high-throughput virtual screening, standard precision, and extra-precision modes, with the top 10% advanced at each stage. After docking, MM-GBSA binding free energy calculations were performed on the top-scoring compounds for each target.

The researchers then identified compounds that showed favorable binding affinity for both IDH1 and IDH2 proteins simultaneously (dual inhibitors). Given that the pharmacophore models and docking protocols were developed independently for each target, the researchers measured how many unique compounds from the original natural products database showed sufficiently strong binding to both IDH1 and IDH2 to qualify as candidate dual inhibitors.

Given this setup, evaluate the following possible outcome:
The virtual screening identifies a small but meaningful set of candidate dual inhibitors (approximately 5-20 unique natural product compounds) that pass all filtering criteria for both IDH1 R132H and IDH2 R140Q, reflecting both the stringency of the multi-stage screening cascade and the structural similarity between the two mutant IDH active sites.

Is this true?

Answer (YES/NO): NO